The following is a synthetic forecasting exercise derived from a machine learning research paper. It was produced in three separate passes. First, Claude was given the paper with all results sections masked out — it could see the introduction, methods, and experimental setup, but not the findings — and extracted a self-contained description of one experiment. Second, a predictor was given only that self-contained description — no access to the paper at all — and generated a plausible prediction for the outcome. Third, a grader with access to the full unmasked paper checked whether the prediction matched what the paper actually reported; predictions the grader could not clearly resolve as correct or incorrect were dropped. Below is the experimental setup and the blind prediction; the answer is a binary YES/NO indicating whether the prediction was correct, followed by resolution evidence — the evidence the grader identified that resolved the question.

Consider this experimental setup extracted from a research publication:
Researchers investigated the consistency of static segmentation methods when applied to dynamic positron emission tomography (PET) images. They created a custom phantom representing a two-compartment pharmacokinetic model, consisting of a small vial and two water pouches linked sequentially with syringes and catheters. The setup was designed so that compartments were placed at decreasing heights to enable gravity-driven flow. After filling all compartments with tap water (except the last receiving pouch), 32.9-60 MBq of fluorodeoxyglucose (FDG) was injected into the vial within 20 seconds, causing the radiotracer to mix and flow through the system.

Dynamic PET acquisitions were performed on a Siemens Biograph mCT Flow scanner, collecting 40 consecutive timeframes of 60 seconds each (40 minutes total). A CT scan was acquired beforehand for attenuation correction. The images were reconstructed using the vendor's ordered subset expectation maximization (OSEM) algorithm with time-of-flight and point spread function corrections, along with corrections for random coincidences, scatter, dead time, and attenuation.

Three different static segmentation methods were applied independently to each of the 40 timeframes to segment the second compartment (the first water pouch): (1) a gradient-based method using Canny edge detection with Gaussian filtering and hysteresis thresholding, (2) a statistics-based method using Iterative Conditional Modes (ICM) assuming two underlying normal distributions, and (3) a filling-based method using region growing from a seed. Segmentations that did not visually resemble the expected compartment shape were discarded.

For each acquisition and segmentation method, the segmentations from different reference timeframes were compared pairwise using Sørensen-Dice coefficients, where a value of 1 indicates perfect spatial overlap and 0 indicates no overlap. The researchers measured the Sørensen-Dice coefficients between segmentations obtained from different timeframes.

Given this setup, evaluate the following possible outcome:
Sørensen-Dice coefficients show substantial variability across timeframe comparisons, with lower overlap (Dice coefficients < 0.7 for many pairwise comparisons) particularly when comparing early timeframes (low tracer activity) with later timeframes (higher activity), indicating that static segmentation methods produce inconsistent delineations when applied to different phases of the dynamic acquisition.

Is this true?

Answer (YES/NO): NO